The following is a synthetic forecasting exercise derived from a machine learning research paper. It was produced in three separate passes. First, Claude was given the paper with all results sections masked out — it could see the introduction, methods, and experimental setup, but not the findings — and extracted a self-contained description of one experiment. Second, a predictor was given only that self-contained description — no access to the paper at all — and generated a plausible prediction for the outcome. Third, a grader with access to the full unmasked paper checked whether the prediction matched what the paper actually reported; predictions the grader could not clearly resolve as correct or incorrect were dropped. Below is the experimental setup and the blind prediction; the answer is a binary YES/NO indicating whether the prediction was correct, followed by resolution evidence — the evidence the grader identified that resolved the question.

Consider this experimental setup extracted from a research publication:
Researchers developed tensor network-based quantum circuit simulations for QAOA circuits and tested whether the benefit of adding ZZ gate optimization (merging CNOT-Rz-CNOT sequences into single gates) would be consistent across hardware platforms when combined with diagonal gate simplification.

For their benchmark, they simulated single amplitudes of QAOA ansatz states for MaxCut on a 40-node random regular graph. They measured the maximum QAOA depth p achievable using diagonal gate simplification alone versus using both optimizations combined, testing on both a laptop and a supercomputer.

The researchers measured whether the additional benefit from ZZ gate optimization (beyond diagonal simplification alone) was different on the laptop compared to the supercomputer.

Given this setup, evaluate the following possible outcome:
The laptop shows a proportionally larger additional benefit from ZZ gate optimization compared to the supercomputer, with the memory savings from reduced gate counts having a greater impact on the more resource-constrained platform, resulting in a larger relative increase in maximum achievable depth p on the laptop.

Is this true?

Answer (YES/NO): NO